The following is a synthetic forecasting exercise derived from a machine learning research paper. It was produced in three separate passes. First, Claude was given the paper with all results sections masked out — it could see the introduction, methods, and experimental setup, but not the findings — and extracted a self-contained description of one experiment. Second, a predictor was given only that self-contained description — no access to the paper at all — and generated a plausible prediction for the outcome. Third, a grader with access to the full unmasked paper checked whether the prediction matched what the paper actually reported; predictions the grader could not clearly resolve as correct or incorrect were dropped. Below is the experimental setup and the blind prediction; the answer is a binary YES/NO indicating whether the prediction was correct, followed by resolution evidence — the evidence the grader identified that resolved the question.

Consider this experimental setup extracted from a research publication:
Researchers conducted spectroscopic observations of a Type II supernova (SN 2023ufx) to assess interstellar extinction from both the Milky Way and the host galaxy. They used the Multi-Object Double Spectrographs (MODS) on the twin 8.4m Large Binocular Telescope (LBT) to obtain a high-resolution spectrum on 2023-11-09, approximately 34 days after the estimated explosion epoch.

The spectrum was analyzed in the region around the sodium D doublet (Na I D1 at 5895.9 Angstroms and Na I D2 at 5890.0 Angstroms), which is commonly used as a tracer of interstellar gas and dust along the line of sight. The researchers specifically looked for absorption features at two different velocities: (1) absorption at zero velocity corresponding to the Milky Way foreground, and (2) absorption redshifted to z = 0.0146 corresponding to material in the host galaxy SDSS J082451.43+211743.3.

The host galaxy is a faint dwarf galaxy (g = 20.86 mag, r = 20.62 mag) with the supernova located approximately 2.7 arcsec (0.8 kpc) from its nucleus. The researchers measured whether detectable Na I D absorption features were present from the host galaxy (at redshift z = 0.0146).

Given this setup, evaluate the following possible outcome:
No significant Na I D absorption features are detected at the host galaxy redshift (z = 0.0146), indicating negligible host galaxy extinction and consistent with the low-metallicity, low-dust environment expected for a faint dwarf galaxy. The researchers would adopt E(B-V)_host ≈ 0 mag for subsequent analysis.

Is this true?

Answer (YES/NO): YES